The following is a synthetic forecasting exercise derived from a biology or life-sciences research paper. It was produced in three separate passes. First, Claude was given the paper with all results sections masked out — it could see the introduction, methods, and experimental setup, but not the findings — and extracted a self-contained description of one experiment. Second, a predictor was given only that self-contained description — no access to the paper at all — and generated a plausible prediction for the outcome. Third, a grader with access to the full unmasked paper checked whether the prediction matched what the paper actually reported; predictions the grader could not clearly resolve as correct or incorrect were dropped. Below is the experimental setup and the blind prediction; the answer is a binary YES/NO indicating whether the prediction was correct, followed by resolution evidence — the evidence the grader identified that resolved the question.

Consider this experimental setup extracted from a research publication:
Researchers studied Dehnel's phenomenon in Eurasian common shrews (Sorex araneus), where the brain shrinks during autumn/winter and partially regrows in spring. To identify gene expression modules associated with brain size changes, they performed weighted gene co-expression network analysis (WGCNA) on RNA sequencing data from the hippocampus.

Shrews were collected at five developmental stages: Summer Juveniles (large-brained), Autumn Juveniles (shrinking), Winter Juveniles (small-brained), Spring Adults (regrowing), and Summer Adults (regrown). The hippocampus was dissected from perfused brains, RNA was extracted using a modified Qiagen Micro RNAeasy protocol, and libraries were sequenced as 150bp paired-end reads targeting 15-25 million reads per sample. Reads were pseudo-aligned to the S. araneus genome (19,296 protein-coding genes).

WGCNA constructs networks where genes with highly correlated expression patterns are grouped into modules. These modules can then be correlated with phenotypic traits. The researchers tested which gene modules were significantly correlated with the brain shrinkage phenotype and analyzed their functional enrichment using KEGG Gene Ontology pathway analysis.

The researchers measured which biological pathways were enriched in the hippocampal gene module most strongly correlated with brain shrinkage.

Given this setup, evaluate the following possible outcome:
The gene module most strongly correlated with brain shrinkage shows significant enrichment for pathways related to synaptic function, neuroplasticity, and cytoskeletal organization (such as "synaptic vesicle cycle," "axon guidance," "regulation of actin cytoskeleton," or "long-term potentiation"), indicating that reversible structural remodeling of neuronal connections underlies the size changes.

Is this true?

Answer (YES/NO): NO